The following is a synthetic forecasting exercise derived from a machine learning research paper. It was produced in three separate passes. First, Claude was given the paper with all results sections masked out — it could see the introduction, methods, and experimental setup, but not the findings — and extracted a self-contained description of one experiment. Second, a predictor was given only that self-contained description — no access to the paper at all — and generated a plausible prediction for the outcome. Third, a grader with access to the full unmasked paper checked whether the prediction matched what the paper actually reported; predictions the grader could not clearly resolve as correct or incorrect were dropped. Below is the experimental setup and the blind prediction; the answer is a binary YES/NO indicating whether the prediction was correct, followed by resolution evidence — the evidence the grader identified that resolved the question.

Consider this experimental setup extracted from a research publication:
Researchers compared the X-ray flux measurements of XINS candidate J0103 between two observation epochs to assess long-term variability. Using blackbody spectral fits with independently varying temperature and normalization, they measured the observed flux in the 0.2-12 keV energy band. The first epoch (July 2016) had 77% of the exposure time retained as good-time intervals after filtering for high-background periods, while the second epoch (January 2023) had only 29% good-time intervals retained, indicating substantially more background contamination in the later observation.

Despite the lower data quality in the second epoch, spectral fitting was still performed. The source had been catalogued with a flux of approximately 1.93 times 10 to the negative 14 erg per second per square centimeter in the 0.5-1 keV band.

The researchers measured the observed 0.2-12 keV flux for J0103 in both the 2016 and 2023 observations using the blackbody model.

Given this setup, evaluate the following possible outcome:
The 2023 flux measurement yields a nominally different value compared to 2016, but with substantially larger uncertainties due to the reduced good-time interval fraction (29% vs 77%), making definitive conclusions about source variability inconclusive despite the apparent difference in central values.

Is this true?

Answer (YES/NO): NO